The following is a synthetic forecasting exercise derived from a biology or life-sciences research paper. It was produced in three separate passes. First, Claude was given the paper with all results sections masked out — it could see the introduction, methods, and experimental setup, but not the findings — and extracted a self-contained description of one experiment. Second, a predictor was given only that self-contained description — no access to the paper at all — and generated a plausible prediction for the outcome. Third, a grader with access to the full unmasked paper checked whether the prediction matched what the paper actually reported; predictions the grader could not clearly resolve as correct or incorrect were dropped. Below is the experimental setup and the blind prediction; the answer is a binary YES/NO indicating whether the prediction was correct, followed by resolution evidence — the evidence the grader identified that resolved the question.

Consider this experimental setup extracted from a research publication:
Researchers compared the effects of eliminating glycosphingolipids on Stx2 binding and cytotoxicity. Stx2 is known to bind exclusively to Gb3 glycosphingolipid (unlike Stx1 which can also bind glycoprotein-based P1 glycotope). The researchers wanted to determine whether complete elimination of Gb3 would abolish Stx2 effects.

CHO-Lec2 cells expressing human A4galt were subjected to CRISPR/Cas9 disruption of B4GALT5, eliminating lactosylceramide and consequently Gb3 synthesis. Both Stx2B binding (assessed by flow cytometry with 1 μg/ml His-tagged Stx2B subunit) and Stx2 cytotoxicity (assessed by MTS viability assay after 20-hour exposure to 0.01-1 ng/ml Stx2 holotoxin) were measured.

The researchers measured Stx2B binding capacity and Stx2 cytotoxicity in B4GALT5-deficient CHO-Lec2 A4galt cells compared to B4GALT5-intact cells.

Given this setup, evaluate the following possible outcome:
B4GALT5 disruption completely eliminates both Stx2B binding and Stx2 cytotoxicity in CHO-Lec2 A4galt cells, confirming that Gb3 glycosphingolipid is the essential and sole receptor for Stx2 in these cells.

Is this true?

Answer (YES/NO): NO